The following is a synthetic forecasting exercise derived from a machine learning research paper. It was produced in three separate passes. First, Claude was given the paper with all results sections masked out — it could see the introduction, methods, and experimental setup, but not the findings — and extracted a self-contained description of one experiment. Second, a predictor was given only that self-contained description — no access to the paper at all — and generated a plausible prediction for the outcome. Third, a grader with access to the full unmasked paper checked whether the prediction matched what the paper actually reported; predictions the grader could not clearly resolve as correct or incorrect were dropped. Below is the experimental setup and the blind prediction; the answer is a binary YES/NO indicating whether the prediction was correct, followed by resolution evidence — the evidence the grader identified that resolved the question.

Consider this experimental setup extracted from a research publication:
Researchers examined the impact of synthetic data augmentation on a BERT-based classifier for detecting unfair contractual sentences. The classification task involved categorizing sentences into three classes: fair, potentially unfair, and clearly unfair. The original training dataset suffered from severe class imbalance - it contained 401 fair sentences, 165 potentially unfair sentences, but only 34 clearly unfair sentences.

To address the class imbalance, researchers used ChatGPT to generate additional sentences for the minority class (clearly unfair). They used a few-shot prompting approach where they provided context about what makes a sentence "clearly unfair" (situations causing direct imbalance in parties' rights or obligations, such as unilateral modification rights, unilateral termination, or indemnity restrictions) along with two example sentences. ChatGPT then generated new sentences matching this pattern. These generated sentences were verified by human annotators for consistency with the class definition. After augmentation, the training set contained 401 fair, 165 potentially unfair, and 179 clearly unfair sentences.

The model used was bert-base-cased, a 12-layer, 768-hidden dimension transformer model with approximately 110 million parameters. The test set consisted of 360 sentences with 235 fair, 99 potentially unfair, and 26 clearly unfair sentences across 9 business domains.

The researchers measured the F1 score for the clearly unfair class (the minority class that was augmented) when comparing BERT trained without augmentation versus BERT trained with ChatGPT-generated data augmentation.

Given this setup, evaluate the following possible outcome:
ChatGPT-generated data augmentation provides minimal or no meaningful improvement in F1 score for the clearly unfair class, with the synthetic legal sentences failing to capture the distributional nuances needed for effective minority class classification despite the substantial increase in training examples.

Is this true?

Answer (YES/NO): NO